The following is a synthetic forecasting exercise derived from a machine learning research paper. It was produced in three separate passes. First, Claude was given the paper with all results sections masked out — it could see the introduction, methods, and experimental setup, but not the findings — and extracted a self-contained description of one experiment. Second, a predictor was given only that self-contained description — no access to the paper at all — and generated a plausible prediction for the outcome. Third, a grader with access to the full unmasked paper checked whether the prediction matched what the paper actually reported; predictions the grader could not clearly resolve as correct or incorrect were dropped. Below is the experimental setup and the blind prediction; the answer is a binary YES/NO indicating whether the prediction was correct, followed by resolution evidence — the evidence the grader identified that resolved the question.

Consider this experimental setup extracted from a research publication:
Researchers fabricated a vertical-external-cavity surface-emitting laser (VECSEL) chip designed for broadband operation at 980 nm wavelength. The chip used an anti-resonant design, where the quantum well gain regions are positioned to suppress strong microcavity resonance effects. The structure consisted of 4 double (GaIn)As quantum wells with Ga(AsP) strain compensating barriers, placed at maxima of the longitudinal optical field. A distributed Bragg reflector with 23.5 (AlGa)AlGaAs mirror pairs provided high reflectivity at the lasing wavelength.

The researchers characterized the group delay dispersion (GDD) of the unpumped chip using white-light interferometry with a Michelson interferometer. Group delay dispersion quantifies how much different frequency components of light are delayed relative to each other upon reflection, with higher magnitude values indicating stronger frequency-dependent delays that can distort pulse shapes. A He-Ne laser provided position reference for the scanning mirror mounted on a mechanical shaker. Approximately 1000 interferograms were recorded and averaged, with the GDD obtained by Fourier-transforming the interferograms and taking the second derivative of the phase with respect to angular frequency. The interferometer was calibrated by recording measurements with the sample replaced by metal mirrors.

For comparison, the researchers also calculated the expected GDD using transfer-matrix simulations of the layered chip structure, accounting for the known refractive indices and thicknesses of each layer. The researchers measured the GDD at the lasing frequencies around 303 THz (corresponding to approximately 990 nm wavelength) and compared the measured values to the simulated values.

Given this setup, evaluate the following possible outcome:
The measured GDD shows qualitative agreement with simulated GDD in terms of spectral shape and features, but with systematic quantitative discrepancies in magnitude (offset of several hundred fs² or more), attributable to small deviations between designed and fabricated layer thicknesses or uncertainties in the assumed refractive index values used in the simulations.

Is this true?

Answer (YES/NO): NO